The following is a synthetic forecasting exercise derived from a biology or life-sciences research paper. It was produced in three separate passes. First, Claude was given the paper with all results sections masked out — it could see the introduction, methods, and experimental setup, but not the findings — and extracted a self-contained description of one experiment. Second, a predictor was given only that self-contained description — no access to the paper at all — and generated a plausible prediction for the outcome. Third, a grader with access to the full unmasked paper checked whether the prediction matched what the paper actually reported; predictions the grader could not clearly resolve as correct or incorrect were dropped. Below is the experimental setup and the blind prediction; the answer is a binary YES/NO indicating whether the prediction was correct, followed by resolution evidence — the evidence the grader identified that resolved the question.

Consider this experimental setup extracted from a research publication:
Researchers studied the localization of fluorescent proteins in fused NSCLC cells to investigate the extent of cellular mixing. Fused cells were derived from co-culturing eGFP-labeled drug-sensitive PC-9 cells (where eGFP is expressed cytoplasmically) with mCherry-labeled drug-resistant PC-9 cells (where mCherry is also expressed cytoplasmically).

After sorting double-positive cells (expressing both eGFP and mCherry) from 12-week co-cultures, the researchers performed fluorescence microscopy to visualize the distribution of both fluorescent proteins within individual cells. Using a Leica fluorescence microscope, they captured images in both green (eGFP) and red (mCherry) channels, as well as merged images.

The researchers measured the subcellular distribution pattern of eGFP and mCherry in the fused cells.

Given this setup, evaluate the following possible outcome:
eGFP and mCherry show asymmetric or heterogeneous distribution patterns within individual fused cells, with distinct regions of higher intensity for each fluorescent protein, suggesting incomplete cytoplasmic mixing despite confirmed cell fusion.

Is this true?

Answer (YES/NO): NO